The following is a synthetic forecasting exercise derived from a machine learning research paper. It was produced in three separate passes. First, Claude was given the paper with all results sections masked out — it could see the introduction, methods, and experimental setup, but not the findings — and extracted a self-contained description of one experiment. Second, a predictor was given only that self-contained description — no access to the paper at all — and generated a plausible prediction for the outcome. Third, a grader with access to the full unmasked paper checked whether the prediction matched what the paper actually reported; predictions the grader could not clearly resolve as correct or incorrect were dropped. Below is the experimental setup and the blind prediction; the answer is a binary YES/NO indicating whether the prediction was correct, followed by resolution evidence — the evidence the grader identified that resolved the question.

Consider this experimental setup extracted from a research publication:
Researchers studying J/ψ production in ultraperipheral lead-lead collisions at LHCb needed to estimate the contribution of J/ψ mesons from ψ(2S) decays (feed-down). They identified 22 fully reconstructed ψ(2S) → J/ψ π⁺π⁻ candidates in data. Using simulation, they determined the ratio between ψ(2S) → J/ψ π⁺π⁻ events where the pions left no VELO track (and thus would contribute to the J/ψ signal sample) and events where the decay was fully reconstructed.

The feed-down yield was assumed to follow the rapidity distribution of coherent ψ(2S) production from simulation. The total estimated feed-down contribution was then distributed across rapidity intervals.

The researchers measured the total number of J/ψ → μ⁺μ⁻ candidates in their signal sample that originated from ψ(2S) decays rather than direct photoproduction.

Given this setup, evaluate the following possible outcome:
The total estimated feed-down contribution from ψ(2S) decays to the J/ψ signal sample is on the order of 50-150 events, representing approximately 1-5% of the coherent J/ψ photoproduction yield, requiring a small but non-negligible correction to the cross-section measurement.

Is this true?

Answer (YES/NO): NO